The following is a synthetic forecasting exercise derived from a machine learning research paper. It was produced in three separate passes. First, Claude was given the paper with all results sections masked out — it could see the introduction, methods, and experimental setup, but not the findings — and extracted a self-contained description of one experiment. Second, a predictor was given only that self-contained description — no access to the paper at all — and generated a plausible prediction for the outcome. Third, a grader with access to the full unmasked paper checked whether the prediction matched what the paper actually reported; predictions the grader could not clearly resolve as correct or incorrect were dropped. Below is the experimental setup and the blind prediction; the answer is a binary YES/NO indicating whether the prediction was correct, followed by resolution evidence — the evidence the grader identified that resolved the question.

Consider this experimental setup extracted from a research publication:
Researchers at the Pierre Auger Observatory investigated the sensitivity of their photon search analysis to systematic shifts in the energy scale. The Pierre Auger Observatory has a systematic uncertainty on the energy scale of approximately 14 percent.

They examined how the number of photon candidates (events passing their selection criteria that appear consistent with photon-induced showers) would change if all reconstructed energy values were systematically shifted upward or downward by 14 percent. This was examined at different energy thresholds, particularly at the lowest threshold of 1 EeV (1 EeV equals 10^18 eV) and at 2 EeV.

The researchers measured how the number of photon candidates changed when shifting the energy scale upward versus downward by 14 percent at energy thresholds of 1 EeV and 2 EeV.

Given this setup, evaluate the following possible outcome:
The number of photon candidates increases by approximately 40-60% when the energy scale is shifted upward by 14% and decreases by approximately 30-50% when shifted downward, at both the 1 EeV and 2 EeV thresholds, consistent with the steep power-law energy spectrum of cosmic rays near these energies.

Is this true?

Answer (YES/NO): NO